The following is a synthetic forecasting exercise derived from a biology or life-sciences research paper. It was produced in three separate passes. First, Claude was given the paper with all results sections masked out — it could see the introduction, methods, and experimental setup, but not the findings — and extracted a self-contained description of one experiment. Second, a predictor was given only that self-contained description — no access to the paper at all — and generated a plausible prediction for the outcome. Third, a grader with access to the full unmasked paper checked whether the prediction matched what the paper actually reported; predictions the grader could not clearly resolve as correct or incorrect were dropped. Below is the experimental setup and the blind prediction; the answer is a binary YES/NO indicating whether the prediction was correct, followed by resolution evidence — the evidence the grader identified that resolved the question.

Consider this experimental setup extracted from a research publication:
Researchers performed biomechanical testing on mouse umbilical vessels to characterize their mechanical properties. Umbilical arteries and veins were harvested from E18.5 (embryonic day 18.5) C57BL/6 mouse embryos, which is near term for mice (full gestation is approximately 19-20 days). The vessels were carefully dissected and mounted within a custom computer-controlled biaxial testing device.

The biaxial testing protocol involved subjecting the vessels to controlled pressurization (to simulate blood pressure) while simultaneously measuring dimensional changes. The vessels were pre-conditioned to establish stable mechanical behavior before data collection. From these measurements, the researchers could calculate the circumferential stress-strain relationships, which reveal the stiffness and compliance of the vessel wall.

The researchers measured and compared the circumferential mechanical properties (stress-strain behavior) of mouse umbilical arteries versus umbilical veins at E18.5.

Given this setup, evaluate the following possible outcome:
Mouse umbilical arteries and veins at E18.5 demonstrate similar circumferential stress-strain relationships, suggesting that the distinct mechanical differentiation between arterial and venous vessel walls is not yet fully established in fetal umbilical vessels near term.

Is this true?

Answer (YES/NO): NO